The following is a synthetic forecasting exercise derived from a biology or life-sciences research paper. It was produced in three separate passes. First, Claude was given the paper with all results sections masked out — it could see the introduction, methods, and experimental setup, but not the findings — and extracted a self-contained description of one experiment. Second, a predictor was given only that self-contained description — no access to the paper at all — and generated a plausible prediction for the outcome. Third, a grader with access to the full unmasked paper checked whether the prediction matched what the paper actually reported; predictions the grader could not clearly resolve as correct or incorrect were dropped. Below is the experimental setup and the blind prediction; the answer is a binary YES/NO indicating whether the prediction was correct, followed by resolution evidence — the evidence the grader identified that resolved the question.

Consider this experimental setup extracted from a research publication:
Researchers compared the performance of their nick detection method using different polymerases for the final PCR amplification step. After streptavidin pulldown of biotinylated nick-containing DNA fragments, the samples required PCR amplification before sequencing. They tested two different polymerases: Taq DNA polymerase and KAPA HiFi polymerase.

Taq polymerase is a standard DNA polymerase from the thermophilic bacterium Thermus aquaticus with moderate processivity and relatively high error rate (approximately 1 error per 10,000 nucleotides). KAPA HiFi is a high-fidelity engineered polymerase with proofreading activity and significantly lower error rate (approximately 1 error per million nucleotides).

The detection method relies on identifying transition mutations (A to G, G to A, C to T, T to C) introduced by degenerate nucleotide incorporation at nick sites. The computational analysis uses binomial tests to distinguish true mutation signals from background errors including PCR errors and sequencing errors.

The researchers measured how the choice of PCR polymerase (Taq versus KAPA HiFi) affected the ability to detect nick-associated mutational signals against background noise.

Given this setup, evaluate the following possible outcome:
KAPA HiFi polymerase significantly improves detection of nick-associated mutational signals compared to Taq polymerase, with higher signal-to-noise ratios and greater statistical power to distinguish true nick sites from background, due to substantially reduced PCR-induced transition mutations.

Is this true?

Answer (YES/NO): NO